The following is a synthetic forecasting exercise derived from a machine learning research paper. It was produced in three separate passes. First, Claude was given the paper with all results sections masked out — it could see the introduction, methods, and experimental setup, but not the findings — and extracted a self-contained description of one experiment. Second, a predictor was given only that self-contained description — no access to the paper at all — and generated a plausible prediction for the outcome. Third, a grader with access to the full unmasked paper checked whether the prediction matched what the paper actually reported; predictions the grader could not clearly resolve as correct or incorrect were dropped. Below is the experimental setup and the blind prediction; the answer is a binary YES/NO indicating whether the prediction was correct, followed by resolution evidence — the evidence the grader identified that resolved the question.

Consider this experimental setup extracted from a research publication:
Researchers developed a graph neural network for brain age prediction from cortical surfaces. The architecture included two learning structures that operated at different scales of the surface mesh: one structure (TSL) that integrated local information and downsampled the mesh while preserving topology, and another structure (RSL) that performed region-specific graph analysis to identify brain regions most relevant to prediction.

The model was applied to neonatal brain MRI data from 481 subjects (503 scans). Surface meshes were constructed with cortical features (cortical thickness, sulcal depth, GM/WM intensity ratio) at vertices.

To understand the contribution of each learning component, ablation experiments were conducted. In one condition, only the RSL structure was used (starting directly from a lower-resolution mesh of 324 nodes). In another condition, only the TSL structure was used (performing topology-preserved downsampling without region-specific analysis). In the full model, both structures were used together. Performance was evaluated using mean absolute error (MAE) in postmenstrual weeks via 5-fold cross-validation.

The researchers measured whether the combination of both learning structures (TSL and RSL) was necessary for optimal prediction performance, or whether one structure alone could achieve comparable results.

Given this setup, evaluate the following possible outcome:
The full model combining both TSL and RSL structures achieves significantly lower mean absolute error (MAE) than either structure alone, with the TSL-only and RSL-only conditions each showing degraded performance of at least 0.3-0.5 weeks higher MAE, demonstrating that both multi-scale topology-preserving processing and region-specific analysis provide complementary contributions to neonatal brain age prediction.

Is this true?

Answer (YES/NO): NO